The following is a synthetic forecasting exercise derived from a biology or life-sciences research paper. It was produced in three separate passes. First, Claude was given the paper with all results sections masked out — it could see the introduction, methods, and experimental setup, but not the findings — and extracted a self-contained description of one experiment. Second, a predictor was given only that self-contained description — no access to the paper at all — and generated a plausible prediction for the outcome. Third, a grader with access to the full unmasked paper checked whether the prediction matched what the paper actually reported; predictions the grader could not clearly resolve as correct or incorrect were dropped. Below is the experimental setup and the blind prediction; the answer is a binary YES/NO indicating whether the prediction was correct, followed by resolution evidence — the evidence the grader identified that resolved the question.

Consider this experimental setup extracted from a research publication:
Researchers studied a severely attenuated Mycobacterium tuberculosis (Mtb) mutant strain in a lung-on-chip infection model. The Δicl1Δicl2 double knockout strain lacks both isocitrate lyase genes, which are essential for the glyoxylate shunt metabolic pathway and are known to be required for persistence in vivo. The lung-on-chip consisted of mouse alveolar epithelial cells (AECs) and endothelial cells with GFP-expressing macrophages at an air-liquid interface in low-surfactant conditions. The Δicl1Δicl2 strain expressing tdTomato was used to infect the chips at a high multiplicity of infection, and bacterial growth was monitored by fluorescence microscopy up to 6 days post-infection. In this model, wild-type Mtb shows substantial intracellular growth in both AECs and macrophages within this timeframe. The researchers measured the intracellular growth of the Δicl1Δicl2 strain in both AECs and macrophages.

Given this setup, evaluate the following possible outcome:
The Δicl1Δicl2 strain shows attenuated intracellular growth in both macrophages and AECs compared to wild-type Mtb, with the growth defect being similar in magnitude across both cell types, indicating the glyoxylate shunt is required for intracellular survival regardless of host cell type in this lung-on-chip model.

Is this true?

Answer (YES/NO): YES